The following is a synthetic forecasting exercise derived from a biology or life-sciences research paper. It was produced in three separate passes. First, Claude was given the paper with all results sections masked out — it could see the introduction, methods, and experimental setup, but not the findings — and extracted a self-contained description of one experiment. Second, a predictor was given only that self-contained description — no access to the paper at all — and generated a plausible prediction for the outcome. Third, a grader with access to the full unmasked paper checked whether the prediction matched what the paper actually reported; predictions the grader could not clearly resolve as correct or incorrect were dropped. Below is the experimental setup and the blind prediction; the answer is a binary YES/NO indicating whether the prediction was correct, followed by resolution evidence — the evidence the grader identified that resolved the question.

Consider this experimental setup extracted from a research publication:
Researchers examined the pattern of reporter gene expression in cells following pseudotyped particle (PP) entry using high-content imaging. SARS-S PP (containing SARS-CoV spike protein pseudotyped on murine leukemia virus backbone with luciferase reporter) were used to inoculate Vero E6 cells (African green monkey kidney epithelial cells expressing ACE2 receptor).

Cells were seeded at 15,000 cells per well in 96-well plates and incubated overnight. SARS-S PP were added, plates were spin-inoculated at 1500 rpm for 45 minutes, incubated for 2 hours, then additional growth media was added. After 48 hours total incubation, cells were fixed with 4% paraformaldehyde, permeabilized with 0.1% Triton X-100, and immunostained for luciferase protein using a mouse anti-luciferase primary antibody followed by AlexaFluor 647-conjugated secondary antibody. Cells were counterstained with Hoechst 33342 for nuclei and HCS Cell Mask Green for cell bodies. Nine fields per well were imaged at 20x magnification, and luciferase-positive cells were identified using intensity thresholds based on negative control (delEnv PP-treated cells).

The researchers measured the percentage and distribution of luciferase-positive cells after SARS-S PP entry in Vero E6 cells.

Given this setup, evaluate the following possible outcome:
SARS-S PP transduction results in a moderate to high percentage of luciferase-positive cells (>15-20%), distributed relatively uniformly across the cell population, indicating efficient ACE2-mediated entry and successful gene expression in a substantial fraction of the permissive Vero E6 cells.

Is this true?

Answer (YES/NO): NO